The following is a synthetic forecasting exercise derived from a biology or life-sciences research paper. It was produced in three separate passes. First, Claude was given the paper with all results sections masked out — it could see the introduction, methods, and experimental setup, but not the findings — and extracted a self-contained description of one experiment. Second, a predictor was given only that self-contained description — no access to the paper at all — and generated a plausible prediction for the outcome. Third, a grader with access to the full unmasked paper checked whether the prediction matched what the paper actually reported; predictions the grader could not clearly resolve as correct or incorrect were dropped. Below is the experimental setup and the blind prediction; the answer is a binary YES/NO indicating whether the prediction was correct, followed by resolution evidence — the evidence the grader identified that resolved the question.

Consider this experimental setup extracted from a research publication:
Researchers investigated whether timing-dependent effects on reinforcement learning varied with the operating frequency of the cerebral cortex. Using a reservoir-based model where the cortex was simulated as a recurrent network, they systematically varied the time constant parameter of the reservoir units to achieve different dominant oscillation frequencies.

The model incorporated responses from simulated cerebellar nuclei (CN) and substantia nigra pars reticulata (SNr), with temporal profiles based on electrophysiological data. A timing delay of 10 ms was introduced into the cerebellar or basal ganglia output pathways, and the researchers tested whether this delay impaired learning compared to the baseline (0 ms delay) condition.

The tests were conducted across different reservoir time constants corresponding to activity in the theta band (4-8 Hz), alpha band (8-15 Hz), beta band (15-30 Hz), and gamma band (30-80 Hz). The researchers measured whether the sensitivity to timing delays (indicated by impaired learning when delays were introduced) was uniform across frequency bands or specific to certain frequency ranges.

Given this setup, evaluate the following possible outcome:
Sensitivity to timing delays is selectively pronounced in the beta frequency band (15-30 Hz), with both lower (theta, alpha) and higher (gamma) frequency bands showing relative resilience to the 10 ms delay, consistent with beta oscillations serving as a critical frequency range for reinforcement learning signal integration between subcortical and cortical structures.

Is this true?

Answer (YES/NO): NO